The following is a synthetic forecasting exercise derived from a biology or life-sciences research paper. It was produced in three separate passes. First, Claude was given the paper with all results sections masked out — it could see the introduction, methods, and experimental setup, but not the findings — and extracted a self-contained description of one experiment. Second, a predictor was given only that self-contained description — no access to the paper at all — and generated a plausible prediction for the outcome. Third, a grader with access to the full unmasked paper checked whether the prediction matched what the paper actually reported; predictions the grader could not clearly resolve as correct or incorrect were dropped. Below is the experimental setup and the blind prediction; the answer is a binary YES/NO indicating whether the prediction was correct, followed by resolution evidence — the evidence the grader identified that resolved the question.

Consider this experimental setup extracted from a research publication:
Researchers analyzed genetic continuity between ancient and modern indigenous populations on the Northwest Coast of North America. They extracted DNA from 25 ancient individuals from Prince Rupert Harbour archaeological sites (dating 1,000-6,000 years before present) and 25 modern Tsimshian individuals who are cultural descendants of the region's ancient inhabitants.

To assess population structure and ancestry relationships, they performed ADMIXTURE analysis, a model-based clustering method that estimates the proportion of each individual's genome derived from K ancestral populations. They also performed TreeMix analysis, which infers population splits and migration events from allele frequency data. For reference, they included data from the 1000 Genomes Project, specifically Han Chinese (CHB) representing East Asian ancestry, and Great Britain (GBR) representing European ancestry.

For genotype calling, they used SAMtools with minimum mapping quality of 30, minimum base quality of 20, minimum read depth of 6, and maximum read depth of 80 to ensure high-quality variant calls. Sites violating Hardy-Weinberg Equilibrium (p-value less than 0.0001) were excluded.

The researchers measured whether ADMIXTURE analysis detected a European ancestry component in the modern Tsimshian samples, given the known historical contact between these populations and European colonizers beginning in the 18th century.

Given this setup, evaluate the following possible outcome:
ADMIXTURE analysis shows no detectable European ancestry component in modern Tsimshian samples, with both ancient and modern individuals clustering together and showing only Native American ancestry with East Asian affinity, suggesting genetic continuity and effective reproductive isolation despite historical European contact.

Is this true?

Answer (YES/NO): NO